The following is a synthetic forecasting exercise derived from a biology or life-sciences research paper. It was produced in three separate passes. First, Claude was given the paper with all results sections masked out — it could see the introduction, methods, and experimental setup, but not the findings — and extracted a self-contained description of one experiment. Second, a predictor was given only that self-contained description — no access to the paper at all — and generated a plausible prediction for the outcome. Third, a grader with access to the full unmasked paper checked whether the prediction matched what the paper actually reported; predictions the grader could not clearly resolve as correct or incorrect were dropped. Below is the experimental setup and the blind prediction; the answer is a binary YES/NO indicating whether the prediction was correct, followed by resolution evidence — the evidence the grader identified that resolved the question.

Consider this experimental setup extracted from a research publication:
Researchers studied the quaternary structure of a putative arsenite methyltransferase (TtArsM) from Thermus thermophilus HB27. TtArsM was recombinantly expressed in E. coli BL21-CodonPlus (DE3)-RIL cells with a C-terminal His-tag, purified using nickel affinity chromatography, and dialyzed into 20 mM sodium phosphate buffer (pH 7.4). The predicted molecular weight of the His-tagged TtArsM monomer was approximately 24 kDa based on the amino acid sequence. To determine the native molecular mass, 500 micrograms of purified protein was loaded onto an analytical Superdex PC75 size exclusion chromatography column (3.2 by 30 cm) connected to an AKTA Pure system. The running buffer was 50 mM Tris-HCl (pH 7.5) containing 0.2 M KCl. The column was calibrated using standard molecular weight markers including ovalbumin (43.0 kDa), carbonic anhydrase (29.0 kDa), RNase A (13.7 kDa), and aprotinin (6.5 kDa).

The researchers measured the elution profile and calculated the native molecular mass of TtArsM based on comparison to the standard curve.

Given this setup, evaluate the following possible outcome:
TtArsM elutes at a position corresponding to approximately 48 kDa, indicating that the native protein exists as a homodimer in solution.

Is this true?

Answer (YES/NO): NO